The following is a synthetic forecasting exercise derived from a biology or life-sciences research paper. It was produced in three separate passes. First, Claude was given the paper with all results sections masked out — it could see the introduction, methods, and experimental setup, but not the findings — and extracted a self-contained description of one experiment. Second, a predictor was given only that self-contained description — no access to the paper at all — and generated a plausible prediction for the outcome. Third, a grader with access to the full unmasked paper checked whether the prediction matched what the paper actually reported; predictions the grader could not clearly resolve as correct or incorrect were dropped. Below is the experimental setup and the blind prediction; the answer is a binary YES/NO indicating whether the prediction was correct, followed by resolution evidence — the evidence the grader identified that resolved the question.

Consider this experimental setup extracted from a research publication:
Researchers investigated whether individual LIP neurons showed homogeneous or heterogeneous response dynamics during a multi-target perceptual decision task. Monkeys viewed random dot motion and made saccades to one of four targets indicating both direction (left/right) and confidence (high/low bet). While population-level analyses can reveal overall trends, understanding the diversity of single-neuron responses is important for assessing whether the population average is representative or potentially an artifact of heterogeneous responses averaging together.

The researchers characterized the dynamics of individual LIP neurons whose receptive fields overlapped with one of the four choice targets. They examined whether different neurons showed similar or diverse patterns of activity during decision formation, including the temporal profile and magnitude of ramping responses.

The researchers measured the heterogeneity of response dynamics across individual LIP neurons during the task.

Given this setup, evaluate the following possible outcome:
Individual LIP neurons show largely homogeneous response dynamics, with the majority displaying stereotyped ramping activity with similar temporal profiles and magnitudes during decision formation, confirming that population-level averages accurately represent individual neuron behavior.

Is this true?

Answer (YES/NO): NO